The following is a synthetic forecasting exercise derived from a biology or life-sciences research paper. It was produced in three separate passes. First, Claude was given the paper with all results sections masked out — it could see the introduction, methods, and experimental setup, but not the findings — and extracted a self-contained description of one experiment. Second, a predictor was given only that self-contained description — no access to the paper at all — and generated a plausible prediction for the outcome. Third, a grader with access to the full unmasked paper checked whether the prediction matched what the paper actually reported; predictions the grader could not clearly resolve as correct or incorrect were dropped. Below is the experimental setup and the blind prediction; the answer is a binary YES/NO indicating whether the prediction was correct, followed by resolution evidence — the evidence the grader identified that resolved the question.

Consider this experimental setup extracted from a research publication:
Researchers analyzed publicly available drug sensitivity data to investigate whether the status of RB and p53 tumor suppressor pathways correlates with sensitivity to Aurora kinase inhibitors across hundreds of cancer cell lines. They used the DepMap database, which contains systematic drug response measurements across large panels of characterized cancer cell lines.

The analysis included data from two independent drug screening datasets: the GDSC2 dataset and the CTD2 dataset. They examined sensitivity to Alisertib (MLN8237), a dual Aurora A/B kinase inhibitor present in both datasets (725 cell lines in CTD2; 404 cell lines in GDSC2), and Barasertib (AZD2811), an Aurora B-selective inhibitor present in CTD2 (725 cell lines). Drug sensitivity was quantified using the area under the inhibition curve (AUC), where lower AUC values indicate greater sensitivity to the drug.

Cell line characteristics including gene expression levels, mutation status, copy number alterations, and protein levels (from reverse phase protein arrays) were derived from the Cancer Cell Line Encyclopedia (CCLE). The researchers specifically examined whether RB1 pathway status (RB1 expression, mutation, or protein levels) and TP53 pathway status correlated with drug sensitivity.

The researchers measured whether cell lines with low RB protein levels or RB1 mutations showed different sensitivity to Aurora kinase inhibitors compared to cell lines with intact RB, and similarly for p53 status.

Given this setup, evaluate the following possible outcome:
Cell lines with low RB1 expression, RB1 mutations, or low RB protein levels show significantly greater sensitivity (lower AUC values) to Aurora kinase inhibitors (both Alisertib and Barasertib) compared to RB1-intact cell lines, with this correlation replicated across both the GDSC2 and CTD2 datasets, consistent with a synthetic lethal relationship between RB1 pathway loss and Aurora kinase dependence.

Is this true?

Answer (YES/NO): NO